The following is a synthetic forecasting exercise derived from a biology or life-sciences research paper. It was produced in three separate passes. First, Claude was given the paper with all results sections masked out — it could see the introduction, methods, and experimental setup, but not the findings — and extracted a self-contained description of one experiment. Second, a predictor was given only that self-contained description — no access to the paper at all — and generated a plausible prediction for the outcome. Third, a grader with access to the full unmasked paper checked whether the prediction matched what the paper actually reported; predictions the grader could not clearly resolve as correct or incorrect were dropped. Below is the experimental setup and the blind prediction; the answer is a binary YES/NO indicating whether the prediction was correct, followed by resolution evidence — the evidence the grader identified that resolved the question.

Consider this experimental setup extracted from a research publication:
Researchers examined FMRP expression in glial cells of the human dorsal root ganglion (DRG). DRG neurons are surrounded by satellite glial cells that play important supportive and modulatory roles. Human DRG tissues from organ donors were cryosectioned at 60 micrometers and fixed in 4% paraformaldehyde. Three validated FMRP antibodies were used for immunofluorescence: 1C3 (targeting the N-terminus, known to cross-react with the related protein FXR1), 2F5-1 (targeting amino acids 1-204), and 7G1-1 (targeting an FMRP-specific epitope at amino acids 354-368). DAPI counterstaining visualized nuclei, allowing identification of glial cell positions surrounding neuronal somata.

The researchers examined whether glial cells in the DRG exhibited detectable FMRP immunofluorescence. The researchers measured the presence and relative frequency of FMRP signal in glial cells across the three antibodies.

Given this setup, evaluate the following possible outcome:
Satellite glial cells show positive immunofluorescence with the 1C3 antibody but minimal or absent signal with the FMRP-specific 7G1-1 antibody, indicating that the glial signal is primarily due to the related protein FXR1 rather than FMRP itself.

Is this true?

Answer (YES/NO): NO